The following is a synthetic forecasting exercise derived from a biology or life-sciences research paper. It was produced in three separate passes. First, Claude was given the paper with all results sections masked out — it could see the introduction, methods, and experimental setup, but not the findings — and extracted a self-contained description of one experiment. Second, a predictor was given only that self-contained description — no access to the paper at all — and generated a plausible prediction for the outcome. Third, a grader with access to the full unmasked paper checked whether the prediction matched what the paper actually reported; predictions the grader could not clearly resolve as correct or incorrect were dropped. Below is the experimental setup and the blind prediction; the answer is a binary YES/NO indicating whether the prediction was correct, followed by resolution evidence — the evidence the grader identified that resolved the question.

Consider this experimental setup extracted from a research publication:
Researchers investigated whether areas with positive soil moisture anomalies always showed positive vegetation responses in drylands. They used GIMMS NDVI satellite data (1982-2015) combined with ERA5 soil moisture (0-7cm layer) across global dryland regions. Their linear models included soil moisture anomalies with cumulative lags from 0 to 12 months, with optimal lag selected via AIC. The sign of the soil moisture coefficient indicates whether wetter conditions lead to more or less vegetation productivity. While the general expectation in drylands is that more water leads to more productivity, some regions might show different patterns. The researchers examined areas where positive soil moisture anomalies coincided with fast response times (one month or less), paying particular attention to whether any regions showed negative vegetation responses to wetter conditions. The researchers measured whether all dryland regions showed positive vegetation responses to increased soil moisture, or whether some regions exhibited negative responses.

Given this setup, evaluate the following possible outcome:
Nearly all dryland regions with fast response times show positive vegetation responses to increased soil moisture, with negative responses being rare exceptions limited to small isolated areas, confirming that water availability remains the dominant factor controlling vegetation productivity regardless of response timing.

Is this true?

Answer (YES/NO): NO